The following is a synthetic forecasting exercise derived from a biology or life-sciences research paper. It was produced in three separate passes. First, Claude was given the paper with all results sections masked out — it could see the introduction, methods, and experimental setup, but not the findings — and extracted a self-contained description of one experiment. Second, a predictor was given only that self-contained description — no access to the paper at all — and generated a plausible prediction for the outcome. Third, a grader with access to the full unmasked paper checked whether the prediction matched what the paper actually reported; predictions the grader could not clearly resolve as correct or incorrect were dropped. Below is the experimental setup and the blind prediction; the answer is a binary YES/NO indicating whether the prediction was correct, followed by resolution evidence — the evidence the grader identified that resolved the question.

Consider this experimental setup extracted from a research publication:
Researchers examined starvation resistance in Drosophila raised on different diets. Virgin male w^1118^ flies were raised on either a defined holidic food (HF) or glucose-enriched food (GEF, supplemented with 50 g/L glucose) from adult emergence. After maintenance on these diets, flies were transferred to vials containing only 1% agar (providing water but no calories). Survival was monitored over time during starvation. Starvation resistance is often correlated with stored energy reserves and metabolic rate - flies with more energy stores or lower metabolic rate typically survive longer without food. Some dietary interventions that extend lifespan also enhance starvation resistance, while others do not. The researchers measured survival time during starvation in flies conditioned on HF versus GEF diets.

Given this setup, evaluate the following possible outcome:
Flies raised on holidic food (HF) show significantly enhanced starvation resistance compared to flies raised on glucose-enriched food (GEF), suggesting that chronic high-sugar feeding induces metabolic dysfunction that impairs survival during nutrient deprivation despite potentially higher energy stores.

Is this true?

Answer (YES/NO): NO